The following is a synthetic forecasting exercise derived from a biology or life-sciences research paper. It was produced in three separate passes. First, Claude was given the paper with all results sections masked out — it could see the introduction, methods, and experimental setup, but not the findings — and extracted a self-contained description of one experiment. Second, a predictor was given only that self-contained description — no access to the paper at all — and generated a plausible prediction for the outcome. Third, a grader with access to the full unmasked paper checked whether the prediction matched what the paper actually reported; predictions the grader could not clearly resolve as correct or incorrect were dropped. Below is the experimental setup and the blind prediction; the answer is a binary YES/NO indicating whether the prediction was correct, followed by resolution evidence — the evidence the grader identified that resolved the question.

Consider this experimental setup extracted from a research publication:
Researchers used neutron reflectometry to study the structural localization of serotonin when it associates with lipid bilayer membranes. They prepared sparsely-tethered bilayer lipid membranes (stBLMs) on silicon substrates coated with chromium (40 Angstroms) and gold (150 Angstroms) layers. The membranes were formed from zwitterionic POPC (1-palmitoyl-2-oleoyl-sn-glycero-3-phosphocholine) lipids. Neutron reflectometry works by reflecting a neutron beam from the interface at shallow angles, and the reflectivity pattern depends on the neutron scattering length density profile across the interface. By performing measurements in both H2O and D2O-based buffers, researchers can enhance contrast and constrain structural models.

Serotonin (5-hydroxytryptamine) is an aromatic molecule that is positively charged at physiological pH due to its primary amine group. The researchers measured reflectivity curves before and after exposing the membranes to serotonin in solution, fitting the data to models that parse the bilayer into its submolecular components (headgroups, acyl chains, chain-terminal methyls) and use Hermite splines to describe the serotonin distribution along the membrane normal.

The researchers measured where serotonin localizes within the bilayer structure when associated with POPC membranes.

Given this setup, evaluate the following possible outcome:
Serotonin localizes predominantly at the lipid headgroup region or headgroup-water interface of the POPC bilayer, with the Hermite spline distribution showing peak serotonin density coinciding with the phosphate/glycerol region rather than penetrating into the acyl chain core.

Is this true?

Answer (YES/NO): NO